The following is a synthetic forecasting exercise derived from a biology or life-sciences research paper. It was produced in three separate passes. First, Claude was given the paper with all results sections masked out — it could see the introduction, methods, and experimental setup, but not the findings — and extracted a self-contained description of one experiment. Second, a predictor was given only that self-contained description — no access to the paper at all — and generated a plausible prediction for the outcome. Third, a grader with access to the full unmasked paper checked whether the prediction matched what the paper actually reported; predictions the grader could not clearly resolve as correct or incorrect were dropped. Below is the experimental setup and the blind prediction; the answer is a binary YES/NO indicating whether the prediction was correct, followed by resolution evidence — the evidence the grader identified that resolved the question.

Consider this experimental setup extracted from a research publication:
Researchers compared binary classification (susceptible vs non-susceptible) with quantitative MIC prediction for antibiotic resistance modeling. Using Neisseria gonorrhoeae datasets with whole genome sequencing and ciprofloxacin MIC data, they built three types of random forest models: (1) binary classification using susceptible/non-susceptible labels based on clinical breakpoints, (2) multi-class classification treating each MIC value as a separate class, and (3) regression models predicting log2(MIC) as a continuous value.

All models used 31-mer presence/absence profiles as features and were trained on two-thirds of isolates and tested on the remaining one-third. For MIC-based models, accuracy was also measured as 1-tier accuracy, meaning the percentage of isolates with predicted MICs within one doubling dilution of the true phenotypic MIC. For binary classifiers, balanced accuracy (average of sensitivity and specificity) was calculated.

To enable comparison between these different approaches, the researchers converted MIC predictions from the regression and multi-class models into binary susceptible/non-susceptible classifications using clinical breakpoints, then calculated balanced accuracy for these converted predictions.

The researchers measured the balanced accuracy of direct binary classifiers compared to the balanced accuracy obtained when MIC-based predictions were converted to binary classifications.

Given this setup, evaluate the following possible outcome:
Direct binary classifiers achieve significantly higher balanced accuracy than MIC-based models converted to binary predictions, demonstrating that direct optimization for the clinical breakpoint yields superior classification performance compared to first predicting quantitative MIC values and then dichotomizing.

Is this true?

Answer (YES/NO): NO